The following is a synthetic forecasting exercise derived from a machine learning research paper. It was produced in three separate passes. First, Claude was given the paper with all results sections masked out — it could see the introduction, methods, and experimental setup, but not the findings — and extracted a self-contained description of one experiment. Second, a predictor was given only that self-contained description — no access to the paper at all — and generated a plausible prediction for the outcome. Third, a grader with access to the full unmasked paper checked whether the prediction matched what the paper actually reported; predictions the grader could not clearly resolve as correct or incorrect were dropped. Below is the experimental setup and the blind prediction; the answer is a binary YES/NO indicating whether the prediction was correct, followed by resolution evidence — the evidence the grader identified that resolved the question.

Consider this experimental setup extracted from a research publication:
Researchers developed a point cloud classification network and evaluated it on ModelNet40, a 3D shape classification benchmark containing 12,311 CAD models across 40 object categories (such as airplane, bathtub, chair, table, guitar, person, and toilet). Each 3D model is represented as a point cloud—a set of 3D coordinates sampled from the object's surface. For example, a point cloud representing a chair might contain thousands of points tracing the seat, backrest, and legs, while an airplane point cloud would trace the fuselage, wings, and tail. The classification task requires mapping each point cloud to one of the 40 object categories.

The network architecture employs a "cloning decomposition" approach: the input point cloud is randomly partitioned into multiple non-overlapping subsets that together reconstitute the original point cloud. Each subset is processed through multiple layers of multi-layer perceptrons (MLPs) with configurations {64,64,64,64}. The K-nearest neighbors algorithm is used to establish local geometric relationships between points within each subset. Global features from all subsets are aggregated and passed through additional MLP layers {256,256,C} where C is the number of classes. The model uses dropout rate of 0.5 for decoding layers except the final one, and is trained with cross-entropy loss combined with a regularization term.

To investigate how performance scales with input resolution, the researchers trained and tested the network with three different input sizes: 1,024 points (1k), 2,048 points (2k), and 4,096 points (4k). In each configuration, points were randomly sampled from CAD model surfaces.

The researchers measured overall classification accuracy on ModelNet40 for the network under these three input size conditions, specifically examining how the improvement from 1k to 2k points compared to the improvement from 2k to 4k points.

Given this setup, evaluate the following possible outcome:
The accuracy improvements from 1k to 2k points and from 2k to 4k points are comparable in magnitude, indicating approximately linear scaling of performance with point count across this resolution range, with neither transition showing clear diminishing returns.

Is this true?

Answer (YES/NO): NO